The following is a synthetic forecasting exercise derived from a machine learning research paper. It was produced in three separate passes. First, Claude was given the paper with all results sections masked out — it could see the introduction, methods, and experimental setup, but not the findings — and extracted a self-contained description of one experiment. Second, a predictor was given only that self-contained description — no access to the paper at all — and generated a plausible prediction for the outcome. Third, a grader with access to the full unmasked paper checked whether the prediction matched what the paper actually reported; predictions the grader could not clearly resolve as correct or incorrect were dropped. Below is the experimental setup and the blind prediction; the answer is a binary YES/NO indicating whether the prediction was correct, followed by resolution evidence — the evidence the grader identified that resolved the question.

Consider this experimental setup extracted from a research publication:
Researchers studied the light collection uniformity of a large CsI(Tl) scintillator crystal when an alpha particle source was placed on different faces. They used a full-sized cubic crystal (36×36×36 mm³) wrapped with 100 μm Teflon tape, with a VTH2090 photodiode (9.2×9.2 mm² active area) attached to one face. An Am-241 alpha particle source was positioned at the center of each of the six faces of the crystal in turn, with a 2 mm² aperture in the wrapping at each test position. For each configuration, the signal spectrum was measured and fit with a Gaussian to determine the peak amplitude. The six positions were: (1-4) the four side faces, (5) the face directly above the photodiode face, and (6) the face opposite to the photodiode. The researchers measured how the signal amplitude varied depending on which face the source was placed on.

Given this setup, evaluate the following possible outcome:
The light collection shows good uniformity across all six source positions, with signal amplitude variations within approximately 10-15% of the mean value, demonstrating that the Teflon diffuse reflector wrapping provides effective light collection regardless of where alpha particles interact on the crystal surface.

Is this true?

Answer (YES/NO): NO